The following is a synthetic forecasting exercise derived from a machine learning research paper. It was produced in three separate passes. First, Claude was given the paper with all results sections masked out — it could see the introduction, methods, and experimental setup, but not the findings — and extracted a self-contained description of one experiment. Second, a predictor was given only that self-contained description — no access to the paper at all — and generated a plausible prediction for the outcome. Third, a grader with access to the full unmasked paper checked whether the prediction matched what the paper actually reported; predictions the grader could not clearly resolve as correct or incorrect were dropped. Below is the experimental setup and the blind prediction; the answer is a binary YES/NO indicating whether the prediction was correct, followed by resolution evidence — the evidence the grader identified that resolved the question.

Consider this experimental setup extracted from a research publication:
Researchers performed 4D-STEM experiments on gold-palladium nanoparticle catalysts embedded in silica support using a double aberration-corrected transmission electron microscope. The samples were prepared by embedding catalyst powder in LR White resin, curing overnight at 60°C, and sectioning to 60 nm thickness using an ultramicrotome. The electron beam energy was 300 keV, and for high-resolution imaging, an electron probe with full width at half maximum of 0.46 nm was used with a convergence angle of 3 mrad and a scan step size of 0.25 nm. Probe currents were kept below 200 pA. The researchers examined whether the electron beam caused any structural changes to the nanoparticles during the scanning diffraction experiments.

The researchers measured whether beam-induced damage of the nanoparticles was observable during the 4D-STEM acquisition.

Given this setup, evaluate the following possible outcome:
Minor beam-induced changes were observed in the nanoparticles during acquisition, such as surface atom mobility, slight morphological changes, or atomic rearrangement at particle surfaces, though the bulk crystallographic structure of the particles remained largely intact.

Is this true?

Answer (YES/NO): NO